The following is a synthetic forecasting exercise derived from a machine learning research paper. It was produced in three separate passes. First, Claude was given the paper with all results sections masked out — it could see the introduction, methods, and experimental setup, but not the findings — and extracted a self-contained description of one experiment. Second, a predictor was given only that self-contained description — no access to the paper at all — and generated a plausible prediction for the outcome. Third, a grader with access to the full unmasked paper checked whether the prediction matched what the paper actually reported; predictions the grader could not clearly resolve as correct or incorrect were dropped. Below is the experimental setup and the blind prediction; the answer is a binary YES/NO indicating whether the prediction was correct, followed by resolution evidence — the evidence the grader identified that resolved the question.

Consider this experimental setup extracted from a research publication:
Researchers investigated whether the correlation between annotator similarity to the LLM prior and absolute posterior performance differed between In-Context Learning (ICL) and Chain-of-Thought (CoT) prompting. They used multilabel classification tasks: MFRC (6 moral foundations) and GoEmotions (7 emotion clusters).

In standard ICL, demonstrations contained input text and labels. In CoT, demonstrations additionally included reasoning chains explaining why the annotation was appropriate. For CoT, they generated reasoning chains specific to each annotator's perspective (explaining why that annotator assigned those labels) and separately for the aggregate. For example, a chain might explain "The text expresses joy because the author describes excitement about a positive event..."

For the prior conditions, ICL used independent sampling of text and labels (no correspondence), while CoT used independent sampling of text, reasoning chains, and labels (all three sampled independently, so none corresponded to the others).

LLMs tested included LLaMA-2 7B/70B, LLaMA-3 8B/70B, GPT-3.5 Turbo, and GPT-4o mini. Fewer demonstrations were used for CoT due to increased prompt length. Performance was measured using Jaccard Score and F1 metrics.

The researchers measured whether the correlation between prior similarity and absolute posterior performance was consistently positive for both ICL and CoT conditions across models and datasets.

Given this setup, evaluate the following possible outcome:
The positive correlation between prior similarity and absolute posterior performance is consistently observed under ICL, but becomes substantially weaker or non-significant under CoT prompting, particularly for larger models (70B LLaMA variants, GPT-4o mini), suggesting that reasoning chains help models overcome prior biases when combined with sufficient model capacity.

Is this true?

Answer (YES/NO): NO